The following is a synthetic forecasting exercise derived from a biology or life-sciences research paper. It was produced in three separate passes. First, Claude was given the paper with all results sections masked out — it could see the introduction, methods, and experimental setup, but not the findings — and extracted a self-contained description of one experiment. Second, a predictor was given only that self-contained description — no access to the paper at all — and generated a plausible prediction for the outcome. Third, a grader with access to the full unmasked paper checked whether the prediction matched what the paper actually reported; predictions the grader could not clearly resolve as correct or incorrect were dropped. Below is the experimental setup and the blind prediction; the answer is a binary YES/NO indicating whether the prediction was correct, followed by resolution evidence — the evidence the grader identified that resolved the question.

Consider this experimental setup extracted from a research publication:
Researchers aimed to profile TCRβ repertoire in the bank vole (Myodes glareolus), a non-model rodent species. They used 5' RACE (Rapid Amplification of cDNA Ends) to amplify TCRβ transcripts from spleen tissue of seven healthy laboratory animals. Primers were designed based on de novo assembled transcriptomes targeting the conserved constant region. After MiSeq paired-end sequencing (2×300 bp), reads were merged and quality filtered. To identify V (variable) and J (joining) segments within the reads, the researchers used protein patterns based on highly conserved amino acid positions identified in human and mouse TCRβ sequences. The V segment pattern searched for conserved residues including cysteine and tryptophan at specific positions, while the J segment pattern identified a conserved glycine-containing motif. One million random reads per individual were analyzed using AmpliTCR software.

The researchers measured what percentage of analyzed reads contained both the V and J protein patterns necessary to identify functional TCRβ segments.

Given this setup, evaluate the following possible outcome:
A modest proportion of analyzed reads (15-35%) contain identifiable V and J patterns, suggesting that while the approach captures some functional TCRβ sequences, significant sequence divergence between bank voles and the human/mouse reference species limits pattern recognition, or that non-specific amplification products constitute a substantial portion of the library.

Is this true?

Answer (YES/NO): NO